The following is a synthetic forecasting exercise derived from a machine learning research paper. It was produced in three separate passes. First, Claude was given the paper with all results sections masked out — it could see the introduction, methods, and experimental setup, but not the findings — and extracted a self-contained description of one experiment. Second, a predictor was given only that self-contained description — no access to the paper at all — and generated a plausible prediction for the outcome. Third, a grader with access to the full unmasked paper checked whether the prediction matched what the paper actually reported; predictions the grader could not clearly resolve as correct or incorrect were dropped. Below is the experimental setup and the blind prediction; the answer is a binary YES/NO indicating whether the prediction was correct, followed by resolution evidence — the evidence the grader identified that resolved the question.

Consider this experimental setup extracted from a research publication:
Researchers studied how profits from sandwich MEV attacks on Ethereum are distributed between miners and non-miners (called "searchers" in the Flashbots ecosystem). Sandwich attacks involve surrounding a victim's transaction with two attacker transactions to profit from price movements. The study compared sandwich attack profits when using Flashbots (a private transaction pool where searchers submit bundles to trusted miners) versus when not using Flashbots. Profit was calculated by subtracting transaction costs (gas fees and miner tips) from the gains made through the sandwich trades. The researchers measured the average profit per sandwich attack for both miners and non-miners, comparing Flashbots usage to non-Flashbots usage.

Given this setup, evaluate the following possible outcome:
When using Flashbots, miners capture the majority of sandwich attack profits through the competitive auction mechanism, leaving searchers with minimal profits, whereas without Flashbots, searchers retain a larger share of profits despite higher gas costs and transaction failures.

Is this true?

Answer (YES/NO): YES